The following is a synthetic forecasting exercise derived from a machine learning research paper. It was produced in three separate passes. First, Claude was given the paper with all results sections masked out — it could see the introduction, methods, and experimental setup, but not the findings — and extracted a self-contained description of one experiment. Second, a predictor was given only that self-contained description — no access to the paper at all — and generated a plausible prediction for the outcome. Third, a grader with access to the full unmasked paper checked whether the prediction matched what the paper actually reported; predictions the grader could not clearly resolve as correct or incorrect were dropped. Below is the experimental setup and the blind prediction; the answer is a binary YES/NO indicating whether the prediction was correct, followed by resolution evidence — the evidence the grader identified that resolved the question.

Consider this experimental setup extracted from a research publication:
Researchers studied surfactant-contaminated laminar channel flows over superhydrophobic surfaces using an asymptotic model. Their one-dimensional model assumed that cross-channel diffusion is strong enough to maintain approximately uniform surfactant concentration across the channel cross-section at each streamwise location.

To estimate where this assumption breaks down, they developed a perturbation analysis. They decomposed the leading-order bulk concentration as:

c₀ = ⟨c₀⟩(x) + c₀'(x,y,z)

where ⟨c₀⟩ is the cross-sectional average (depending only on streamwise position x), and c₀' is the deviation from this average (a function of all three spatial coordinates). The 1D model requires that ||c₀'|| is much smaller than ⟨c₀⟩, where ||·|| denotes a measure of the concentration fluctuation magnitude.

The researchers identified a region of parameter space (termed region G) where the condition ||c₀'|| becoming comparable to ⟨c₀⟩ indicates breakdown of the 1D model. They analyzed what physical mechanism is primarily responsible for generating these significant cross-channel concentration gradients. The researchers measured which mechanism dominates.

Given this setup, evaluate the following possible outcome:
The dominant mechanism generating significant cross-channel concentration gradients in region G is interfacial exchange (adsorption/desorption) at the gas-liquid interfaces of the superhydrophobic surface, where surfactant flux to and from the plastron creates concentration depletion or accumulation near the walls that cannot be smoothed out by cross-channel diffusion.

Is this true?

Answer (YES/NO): NO